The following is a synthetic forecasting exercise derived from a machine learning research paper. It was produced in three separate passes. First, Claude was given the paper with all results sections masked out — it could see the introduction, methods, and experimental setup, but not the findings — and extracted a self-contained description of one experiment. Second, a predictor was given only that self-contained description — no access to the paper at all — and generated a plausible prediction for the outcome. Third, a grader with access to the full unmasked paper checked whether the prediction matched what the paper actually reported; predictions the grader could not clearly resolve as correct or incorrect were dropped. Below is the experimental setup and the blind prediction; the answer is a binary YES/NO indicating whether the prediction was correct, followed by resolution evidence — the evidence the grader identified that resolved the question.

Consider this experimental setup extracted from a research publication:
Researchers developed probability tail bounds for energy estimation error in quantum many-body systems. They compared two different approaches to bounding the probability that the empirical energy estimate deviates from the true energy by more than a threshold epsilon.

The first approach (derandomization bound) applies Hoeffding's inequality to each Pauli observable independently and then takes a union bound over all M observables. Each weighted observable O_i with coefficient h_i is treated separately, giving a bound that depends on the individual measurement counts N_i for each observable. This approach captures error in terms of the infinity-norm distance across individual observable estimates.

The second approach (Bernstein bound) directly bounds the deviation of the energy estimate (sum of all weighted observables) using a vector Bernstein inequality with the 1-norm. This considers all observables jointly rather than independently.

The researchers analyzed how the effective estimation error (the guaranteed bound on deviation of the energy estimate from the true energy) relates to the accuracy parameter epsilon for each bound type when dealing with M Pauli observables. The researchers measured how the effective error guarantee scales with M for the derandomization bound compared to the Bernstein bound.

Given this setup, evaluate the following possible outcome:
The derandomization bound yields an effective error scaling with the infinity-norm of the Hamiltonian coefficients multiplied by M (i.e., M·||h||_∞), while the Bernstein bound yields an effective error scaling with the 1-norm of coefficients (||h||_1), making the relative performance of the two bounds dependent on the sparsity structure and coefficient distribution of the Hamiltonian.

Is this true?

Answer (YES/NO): NO